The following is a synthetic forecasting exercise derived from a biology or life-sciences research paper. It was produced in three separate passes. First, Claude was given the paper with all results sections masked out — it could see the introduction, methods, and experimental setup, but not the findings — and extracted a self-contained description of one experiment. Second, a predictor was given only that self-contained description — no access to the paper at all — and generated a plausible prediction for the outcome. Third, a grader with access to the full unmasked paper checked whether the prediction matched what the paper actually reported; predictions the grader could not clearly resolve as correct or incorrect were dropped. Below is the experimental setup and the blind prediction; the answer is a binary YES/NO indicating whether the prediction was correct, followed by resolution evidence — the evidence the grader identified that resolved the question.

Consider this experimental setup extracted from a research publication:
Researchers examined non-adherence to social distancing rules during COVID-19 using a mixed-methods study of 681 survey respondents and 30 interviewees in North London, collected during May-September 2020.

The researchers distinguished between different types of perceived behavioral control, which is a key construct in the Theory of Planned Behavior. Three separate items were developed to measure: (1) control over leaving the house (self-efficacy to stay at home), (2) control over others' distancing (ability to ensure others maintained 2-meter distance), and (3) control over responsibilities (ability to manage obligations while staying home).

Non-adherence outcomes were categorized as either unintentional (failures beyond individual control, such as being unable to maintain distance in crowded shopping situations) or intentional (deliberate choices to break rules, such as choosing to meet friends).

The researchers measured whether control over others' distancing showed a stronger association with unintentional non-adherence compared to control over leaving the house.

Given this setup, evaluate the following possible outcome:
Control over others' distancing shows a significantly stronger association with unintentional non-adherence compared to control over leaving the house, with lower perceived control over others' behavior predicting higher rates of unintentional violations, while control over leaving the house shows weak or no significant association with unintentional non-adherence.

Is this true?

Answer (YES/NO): NO